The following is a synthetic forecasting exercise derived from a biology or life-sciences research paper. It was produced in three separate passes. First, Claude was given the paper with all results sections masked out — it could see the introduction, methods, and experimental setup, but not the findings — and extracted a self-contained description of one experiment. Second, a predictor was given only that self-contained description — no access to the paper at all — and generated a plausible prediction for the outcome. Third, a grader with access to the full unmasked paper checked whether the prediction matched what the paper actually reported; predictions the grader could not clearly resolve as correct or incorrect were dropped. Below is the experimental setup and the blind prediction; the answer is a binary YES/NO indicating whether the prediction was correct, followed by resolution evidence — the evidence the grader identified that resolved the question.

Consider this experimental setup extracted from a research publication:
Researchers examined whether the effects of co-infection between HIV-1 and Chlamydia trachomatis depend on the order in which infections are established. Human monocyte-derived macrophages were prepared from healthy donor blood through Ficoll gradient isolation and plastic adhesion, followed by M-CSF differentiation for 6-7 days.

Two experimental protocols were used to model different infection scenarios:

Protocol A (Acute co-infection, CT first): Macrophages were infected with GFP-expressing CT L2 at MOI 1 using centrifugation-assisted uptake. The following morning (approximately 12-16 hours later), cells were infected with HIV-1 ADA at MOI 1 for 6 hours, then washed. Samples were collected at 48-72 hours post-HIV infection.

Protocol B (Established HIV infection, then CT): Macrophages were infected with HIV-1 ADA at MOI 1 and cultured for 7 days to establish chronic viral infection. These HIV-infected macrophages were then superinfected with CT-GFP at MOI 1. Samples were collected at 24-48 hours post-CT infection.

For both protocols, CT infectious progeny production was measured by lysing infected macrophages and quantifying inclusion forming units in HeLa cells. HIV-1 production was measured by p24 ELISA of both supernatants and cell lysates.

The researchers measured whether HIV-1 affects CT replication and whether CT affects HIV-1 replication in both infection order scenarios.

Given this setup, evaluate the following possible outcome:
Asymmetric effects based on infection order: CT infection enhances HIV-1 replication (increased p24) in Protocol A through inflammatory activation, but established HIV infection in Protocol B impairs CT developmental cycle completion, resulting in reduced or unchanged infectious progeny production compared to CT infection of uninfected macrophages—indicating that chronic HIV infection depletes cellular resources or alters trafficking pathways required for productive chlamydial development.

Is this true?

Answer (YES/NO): NO